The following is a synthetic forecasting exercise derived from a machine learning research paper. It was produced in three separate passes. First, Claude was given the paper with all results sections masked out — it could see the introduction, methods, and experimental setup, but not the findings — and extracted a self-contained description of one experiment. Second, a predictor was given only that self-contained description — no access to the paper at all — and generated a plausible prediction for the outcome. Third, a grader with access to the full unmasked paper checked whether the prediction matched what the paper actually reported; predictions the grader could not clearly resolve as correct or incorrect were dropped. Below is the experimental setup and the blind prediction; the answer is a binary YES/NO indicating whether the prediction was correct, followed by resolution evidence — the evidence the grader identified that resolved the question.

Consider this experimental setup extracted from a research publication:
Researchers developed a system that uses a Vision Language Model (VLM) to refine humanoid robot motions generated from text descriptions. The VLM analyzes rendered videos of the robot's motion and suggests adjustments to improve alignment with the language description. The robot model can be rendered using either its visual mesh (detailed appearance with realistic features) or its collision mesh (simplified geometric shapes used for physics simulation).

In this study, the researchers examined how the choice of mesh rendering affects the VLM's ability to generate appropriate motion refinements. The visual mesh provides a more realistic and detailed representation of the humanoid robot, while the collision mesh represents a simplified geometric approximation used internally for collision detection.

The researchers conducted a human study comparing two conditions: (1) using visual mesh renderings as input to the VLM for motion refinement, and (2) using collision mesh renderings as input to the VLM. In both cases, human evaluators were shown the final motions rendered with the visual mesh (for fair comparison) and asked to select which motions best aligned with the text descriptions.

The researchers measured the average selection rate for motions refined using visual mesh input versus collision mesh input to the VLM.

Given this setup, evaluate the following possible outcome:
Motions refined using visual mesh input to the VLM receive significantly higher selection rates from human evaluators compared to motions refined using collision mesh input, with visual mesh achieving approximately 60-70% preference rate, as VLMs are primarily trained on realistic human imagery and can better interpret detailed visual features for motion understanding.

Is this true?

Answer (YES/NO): NO